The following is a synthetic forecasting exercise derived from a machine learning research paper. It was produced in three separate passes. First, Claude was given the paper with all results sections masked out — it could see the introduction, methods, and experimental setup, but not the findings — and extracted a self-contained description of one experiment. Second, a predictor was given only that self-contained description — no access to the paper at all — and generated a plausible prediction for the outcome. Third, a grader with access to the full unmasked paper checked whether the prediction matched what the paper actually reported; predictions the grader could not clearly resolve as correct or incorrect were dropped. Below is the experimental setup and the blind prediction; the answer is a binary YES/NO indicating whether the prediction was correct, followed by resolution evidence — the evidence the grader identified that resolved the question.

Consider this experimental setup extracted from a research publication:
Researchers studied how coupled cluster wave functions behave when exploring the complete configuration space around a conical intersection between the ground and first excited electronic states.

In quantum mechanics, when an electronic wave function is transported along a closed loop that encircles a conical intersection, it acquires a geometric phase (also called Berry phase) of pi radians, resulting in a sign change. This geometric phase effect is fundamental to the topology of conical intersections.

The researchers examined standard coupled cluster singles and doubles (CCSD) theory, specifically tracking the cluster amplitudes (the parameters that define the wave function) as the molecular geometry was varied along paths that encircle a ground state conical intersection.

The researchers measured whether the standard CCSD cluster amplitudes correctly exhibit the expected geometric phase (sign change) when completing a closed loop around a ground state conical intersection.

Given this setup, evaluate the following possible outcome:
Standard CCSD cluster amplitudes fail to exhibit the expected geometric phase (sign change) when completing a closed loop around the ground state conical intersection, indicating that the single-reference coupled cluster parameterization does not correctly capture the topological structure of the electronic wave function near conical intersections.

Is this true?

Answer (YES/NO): YES